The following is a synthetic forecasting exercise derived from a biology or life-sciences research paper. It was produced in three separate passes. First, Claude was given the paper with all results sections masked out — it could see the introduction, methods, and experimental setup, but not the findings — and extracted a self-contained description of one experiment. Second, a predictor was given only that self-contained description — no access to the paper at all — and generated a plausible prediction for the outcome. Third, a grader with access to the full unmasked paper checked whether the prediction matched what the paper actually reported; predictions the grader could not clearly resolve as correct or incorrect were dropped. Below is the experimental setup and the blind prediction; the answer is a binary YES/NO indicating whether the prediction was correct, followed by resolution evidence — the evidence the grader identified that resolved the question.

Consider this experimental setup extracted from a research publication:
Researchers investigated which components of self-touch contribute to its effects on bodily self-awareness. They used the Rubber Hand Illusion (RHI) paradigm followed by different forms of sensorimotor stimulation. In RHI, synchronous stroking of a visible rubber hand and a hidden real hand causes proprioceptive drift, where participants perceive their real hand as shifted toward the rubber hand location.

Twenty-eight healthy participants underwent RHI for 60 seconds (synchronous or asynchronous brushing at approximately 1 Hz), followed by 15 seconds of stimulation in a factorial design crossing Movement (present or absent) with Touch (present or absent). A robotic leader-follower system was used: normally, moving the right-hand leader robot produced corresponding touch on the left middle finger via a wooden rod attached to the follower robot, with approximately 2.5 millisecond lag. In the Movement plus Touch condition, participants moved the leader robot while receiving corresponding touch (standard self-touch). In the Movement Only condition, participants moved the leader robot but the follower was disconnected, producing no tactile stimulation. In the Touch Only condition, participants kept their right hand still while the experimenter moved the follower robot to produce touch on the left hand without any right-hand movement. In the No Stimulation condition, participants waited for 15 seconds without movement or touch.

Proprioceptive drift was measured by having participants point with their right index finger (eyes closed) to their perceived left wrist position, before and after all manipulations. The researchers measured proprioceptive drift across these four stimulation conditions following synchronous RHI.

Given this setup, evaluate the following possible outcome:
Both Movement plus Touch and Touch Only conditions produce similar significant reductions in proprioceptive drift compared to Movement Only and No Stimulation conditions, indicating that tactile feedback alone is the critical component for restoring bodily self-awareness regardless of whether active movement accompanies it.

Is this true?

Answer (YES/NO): NO